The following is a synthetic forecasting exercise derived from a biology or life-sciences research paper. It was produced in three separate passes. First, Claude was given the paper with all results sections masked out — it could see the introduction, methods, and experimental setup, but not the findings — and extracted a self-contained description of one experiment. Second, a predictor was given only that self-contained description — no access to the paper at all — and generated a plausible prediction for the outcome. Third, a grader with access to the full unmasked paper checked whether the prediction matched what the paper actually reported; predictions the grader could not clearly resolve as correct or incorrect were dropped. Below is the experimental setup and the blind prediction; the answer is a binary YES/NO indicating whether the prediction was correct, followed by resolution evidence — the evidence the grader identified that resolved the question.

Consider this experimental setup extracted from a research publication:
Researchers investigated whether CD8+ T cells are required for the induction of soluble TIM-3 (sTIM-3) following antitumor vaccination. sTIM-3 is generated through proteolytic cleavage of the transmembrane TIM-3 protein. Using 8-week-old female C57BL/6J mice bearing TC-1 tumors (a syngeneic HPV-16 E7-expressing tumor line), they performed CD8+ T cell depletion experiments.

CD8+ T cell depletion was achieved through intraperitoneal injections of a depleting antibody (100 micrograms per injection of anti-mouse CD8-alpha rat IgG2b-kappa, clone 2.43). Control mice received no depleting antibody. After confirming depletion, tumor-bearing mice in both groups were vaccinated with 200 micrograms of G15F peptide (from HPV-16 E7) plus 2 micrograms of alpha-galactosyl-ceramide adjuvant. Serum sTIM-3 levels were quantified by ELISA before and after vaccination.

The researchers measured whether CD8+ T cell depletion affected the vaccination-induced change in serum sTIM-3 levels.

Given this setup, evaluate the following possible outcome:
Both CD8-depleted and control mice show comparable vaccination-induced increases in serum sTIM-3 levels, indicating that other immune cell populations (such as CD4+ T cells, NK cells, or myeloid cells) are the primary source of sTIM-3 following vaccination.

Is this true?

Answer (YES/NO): YES